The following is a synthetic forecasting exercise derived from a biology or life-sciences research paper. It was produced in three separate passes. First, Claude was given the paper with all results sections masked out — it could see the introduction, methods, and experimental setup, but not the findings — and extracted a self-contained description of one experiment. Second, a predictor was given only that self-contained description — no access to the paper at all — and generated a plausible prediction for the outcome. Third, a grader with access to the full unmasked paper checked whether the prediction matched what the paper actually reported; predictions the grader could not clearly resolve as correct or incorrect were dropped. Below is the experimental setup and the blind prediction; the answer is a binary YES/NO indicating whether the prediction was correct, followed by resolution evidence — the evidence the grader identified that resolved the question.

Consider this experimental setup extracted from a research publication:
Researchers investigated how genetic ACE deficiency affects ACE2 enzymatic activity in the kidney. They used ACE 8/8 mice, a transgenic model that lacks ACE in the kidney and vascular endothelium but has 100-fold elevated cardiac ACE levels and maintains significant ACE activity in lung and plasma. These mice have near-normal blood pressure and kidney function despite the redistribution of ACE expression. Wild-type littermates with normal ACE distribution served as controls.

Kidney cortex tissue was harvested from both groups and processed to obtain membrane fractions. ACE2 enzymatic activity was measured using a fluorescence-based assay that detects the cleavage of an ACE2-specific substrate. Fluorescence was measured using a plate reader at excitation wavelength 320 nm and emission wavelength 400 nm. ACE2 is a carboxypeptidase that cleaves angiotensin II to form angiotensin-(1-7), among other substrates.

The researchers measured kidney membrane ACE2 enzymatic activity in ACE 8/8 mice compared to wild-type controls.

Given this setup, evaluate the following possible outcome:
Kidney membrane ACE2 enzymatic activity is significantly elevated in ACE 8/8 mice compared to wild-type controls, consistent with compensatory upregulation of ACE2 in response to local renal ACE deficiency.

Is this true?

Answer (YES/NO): NO